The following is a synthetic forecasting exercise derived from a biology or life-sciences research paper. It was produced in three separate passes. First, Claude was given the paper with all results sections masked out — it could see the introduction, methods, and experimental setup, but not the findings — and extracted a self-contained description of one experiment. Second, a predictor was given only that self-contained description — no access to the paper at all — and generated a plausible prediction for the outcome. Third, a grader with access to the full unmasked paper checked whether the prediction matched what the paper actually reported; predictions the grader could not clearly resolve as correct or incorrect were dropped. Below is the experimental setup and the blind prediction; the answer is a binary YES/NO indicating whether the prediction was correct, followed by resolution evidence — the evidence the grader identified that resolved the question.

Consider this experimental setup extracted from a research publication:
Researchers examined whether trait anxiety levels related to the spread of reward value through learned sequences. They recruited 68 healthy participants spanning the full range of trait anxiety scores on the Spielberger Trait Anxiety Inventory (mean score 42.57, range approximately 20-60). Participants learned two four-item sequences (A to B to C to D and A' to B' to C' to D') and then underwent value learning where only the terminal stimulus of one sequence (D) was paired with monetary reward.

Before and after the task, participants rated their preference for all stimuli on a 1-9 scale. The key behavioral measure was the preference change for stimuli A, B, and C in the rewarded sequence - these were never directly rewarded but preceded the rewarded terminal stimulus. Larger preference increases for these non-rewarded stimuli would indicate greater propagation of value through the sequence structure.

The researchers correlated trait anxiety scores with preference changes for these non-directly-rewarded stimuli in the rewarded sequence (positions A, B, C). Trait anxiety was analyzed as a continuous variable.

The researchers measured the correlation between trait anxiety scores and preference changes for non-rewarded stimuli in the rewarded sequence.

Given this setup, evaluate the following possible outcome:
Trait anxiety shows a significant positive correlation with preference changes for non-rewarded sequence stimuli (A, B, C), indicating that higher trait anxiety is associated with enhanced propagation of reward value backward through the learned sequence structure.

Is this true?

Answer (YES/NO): NO